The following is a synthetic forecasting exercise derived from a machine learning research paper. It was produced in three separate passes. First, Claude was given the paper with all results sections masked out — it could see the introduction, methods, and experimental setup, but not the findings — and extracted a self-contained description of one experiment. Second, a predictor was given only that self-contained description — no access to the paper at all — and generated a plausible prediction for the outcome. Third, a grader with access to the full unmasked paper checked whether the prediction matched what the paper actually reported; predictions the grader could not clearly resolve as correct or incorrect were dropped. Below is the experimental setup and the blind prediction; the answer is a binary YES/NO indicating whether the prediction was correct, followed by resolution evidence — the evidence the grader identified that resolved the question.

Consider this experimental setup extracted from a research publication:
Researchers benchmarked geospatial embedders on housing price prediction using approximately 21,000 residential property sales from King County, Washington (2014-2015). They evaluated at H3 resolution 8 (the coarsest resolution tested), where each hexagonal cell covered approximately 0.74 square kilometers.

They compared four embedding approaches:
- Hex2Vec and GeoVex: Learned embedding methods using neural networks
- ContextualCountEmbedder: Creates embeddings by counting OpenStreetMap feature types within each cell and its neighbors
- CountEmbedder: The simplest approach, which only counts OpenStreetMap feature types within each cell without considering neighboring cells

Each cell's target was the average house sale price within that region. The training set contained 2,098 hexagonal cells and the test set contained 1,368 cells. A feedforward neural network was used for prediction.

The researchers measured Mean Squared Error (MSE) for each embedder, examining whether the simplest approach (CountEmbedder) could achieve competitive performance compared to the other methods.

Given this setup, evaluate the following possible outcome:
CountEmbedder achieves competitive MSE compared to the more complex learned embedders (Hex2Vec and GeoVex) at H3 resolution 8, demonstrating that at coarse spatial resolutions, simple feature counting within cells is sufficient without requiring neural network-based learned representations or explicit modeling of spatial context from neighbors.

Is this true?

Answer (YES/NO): NO